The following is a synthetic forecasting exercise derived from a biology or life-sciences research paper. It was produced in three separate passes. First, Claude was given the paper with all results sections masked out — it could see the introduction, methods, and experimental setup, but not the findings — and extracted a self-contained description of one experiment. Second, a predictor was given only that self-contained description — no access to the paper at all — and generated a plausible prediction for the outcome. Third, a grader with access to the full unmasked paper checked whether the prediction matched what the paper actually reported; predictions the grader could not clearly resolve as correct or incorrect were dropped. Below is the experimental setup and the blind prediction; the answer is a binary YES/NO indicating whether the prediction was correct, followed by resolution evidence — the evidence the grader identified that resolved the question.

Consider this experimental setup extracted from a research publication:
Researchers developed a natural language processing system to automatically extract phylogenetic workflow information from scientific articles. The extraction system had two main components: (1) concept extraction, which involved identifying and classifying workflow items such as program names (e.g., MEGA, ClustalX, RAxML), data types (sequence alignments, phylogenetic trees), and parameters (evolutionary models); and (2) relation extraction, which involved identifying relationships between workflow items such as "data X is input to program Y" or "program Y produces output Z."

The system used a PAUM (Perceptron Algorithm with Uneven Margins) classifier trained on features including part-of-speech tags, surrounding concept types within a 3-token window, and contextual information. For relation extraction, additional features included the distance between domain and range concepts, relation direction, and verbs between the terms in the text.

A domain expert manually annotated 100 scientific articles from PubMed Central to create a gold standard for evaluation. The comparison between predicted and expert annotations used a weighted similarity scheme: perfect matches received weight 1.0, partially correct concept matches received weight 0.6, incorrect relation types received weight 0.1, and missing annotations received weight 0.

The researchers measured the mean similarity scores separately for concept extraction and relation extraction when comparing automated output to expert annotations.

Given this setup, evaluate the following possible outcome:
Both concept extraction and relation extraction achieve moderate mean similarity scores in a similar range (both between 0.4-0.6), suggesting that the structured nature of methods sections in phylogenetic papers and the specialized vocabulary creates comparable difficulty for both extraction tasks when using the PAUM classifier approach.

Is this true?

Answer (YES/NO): NO